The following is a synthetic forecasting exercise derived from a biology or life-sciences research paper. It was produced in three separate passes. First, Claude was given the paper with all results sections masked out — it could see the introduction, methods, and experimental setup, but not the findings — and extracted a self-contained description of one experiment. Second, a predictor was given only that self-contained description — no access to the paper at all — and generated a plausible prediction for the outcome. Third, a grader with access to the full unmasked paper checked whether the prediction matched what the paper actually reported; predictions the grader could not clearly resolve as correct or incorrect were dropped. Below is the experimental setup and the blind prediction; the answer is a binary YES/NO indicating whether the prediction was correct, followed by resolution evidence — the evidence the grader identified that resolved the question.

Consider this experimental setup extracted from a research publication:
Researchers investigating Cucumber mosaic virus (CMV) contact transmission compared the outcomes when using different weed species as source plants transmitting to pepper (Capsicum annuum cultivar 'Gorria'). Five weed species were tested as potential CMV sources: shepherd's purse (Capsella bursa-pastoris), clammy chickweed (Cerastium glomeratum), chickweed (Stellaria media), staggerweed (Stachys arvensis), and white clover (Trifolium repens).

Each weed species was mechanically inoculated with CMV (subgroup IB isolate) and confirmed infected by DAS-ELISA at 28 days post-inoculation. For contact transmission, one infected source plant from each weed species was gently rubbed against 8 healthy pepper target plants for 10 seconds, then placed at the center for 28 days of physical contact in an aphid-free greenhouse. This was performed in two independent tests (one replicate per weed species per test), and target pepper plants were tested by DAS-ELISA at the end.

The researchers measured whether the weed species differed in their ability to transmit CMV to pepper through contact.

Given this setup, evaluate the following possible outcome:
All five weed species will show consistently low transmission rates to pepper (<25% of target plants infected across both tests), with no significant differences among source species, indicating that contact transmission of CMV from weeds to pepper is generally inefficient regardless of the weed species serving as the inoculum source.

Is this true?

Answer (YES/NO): NO